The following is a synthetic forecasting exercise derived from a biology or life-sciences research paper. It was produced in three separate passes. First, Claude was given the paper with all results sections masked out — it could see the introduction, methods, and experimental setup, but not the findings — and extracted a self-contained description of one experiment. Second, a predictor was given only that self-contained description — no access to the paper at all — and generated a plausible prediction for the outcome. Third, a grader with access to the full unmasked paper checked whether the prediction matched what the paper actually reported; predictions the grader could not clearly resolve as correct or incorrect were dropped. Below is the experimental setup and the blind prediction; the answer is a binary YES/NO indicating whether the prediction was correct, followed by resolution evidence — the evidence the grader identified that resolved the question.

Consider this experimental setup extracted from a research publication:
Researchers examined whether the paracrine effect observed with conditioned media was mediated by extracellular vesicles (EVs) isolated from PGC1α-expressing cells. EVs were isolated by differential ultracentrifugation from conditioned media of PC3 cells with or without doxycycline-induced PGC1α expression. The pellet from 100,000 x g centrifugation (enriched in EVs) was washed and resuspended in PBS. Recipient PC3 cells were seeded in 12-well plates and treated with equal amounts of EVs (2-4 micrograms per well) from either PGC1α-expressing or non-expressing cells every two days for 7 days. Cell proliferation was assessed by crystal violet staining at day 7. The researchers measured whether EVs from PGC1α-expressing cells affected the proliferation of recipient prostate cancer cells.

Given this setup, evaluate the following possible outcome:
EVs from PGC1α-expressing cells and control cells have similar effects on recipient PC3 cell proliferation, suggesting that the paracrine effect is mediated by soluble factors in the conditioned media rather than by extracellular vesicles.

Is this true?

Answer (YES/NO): YES